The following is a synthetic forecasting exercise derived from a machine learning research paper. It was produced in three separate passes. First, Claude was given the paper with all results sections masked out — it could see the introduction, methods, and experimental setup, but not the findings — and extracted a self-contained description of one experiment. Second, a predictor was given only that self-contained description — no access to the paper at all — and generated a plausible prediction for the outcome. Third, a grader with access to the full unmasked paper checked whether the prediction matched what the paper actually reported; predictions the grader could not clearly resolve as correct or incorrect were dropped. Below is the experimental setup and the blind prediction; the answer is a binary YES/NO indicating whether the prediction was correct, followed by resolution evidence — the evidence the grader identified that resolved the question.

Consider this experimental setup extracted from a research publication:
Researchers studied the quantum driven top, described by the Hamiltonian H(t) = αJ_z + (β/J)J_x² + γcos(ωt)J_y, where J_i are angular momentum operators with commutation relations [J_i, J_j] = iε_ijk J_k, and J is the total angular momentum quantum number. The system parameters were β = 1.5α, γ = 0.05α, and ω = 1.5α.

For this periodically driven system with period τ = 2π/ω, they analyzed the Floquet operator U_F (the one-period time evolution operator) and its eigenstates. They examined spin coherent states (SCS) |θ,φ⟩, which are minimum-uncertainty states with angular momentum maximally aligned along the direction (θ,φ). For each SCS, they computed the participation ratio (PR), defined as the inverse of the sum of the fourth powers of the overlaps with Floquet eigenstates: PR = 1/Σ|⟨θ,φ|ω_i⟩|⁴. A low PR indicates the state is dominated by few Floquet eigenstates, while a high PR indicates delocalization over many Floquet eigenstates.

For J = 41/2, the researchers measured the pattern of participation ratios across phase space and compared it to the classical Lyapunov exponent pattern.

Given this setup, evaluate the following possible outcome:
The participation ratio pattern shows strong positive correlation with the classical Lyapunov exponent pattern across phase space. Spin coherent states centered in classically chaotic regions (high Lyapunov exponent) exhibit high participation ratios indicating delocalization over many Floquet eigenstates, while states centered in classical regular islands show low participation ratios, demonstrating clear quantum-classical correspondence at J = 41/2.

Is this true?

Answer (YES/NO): YES